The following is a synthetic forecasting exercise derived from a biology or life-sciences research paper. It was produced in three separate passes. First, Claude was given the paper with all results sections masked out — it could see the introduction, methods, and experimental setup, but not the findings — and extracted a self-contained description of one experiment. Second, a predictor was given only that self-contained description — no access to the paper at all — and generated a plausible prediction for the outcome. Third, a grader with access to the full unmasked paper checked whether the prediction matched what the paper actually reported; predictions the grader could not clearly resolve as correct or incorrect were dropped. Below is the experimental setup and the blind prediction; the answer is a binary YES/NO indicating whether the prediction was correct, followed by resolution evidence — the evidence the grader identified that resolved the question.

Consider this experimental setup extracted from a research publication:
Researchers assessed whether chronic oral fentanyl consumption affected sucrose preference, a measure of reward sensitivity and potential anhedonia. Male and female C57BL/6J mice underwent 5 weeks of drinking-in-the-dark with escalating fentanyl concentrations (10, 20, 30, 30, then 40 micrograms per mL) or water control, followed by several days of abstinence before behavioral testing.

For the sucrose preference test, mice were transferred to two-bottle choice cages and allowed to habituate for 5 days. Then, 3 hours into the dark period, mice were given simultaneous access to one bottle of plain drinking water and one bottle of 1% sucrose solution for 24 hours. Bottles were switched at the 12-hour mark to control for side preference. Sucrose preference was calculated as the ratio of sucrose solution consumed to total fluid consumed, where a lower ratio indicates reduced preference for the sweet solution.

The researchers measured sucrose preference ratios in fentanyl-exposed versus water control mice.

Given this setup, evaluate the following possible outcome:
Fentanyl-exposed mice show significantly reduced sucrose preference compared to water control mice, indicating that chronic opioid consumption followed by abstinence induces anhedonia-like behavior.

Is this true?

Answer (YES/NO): NO